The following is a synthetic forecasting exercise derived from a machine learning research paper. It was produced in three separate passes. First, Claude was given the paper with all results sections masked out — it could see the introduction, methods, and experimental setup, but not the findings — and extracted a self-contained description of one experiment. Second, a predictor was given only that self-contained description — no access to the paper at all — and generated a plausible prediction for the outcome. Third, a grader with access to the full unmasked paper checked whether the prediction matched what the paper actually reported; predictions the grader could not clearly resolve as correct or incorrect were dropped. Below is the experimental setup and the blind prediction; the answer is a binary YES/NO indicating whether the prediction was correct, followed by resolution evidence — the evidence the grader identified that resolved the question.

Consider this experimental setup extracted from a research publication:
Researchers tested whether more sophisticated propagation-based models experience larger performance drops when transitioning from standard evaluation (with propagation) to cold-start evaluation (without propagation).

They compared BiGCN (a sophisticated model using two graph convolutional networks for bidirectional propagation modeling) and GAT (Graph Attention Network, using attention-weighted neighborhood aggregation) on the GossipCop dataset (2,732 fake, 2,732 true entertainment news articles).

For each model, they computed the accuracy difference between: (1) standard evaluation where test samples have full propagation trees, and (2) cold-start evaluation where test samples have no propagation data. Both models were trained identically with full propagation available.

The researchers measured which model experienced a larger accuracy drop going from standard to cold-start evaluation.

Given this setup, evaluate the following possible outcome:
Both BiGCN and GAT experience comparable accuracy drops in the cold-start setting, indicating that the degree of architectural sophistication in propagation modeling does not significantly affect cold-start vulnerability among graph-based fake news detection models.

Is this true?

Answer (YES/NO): NO